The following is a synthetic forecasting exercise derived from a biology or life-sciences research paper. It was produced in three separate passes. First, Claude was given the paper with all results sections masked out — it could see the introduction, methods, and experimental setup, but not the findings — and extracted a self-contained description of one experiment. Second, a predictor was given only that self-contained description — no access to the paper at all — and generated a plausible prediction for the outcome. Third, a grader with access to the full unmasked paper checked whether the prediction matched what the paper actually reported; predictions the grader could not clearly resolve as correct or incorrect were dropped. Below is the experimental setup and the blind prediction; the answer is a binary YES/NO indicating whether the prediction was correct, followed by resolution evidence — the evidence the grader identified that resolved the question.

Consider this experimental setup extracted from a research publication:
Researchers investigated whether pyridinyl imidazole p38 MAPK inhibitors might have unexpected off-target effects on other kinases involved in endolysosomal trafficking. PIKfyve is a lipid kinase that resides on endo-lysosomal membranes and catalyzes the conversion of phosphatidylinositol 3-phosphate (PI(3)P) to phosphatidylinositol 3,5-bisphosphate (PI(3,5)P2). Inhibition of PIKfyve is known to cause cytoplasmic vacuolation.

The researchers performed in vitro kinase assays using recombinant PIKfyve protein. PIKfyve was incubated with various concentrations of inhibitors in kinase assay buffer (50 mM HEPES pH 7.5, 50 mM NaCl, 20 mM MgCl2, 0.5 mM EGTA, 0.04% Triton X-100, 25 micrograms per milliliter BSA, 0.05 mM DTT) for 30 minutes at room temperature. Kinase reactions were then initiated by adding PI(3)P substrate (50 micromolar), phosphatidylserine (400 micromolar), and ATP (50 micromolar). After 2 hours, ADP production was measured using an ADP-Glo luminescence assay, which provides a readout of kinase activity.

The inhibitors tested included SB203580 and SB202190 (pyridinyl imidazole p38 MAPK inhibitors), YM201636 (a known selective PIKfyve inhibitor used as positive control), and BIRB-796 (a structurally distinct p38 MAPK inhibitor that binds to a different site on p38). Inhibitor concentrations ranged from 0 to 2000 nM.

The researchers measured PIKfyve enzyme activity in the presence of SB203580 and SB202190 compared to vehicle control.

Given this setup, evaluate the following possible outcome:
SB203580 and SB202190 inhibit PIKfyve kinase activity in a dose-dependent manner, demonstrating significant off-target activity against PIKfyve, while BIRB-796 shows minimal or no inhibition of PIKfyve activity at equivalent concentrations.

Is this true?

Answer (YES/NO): YES